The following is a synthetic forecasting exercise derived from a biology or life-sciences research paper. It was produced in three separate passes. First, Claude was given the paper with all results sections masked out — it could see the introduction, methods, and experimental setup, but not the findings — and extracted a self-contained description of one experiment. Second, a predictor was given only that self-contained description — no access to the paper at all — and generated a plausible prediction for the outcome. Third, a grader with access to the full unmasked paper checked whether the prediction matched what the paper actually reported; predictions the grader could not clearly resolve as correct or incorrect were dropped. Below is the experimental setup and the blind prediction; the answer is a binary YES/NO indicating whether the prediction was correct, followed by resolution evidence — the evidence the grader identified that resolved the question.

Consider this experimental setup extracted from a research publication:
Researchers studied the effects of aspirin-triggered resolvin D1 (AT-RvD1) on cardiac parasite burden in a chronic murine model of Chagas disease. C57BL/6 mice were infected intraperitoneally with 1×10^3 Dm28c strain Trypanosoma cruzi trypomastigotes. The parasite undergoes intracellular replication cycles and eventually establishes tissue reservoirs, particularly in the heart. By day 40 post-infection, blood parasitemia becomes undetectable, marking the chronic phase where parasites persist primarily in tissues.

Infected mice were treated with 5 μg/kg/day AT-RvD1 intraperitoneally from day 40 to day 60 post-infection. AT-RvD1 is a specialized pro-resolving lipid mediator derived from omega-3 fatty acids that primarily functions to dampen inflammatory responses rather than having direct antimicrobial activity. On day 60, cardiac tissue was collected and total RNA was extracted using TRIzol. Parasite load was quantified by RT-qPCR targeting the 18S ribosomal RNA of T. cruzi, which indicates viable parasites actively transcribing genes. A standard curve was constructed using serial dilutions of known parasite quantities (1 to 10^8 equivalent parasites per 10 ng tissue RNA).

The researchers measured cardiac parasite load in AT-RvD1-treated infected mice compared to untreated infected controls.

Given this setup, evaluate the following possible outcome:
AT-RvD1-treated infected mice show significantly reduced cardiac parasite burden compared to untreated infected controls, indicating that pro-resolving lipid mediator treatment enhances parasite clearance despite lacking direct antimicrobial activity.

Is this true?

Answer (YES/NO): YES